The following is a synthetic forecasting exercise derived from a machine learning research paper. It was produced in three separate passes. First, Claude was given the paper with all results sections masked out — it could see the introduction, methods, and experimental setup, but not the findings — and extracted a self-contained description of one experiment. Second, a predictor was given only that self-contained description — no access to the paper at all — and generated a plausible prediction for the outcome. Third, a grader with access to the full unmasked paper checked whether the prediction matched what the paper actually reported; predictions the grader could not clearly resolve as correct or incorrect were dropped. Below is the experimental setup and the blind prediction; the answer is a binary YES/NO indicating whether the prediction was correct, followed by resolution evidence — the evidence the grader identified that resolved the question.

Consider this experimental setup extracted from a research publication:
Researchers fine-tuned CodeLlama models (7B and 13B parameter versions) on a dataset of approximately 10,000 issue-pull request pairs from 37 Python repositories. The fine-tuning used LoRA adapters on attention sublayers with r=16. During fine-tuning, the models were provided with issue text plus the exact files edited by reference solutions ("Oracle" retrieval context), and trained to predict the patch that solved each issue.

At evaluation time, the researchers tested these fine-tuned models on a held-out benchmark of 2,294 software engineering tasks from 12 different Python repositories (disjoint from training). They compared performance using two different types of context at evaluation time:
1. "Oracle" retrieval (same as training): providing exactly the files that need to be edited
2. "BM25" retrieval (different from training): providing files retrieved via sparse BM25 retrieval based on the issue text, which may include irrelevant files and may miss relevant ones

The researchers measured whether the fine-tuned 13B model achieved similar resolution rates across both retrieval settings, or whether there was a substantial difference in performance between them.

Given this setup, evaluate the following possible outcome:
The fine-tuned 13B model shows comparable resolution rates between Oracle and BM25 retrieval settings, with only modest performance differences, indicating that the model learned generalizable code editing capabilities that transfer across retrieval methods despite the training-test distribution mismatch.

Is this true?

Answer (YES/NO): NO